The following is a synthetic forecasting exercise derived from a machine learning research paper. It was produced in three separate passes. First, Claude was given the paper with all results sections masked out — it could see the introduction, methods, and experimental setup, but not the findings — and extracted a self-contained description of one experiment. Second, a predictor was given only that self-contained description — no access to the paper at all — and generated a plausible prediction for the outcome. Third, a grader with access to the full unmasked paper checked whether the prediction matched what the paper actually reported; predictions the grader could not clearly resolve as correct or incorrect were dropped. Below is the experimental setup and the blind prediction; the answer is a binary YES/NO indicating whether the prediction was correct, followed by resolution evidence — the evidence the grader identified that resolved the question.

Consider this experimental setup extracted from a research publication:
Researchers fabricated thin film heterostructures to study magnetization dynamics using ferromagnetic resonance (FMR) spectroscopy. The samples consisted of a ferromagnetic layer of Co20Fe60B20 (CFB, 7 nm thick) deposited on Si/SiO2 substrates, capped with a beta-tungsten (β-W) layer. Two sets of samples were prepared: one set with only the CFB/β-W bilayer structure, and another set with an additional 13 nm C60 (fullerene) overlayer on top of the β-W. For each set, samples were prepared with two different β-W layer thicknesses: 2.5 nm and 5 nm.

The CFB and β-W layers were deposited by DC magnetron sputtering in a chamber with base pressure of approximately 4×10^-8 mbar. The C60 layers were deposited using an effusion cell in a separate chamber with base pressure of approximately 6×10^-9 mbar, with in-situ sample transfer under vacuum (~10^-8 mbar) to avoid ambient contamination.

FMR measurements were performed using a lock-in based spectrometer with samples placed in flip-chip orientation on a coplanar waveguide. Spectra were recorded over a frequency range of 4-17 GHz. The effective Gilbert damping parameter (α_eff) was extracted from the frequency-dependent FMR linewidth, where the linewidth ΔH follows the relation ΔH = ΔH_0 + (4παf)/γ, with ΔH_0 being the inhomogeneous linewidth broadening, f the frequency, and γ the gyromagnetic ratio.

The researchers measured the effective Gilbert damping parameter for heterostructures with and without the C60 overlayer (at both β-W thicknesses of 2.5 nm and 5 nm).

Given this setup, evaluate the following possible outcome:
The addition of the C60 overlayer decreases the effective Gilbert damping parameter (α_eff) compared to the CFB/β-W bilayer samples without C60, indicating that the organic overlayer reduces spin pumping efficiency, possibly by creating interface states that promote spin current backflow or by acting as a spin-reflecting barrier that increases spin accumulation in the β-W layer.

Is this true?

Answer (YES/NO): NO